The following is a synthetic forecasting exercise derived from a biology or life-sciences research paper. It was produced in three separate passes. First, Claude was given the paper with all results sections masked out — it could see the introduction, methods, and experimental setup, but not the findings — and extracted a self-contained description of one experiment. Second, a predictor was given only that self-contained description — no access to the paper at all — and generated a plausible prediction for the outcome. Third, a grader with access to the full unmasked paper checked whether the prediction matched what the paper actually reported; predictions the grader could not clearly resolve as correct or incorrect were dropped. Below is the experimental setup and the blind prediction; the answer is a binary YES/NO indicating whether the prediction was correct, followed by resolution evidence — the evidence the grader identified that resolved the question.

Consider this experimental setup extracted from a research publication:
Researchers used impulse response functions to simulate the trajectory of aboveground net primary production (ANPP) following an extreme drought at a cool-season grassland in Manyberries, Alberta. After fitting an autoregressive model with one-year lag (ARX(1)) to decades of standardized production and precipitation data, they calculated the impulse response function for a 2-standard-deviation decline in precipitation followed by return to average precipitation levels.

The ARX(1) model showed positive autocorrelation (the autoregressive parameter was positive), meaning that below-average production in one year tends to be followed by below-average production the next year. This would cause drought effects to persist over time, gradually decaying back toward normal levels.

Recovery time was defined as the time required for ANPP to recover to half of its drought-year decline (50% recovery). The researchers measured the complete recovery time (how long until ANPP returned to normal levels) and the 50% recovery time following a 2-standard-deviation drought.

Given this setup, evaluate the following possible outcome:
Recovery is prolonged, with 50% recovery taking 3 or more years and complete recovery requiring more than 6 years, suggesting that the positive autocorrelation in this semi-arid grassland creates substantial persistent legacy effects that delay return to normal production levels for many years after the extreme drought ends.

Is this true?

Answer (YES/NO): NO